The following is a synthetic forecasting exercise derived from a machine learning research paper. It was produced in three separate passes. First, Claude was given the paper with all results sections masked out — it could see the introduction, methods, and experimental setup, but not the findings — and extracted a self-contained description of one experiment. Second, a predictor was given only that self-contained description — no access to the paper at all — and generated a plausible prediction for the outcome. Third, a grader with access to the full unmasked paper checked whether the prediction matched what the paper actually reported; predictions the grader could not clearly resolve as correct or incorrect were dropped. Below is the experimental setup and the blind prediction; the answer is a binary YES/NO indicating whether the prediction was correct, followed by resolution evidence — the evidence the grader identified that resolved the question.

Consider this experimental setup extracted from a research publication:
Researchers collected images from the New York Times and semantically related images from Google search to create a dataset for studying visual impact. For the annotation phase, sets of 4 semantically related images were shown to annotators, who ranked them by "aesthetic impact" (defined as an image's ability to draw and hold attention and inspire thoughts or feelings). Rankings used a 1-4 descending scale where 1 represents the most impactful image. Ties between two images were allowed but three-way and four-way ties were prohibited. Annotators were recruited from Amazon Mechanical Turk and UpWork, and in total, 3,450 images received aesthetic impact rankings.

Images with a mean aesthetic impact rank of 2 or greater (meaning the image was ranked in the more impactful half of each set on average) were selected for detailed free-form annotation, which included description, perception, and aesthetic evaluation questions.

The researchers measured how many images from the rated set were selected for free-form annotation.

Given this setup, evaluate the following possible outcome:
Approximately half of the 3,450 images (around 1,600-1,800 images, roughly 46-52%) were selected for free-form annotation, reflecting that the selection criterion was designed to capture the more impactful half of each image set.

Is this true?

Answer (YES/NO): NO